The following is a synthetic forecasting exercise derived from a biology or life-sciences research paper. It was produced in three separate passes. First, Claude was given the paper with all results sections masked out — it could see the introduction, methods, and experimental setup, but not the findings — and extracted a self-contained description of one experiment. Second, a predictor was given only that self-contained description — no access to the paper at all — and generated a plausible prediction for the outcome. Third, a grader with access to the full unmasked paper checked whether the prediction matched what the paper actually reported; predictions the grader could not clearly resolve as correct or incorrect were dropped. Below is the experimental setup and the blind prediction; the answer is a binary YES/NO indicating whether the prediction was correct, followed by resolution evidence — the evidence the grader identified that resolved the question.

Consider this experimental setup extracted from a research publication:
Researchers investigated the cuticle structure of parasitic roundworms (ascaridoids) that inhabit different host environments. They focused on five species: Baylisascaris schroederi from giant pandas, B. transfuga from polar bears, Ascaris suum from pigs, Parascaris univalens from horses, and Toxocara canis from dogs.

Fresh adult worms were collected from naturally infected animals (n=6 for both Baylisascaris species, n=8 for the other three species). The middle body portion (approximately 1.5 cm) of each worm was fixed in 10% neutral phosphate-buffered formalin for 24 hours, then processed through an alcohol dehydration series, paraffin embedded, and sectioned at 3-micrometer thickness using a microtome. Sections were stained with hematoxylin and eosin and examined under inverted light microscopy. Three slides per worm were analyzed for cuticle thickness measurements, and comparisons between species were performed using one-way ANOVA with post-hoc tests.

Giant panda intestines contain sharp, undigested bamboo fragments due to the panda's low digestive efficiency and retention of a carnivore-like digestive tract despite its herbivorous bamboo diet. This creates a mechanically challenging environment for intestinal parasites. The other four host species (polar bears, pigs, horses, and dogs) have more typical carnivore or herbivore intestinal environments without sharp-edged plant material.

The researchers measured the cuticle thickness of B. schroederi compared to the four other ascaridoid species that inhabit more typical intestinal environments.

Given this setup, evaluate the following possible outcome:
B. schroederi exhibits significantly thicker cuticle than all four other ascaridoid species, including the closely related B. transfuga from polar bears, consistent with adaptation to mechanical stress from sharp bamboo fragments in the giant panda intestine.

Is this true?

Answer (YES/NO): YES